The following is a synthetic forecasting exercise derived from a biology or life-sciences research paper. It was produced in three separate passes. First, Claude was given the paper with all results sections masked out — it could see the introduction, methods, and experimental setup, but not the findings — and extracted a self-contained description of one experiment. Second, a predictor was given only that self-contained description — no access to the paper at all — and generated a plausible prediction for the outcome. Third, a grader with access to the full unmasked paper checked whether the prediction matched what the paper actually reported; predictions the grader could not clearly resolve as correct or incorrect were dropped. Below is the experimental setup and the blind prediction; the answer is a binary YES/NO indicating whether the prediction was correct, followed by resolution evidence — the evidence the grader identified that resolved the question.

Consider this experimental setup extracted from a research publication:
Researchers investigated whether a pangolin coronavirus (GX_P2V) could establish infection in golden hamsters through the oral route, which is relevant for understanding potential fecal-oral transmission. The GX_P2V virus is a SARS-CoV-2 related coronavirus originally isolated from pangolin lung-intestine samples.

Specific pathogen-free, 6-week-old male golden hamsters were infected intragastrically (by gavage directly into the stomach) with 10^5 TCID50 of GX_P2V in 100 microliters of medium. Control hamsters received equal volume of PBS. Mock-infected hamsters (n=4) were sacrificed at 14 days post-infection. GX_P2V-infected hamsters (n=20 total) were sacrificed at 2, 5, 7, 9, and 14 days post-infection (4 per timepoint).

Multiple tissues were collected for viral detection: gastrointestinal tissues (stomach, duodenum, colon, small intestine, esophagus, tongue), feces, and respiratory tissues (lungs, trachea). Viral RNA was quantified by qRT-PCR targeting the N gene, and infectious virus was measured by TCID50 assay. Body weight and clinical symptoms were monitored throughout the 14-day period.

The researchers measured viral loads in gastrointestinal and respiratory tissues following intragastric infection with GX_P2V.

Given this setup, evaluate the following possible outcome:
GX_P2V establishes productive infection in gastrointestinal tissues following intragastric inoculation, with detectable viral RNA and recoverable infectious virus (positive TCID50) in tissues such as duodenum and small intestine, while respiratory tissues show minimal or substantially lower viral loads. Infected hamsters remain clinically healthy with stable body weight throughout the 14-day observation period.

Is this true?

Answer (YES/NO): NO